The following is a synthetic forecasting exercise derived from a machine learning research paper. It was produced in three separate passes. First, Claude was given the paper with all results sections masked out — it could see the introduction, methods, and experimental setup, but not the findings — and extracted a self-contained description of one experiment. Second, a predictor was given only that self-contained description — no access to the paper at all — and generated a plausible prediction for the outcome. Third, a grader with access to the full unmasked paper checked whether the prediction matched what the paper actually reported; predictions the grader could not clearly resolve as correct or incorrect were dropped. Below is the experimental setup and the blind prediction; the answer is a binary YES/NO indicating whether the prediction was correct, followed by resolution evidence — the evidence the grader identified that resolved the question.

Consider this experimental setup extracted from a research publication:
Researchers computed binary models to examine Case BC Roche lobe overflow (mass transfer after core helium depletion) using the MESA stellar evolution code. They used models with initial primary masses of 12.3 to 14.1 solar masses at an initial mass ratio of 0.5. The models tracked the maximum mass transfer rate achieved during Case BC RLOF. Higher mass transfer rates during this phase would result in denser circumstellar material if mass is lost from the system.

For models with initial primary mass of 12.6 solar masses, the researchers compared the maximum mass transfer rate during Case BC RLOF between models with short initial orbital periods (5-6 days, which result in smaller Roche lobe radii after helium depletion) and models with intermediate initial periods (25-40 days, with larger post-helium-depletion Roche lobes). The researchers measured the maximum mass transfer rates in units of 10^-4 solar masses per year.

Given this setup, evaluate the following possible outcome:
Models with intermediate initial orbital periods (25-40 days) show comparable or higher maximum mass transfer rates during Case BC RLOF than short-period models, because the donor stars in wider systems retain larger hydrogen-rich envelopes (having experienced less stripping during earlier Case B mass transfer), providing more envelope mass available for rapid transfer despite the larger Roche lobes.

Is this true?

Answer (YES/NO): NO